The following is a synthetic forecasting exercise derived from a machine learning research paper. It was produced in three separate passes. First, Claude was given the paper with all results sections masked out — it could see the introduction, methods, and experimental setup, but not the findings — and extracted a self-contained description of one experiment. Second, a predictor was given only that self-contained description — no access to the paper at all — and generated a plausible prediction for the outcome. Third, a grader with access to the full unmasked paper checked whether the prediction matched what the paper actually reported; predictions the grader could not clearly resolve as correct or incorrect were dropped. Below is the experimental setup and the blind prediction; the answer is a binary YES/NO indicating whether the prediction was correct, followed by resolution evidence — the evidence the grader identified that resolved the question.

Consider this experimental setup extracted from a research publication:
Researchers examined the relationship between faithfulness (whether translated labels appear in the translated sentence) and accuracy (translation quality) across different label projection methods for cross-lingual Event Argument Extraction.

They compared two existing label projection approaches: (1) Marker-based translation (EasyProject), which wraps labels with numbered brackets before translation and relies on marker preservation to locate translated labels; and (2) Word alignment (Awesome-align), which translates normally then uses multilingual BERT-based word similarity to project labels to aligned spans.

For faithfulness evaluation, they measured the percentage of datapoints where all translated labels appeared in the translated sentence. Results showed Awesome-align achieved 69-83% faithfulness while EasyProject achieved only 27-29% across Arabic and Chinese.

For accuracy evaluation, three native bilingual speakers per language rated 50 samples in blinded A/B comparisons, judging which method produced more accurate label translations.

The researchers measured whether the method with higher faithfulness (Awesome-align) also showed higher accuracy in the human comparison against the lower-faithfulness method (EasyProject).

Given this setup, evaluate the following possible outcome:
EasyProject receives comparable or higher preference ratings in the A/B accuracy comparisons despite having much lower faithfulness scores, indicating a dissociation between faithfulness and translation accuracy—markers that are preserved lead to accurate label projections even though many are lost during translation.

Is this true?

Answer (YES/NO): NO